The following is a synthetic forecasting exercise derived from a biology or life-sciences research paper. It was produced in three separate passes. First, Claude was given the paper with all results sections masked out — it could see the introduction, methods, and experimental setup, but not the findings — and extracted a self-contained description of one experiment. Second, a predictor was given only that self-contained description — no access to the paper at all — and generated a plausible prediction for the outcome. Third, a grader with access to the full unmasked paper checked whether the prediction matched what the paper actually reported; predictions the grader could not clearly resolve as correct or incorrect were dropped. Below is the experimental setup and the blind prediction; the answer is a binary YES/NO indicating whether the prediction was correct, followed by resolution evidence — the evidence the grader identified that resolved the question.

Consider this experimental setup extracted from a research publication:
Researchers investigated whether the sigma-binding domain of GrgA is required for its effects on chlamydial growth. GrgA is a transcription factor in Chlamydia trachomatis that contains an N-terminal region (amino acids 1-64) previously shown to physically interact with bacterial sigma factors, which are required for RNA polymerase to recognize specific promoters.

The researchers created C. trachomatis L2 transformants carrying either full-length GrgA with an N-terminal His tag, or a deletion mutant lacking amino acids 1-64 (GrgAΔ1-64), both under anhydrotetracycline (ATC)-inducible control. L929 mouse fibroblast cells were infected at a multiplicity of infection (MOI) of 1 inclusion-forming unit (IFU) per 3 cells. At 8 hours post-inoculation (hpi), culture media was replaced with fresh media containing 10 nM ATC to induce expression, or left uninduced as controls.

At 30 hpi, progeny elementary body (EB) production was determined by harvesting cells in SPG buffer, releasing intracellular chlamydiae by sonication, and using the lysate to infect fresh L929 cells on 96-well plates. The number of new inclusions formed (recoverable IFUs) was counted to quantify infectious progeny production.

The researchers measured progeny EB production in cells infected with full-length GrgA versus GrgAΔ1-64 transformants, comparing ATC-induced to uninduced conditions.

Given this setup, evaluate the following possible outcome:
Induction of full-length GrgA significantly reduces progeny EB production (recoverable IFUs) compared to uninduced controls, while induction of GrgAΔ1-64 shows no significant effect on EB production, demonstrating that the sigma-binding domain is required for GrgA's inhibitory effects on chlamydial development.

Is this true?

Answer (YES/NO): YES